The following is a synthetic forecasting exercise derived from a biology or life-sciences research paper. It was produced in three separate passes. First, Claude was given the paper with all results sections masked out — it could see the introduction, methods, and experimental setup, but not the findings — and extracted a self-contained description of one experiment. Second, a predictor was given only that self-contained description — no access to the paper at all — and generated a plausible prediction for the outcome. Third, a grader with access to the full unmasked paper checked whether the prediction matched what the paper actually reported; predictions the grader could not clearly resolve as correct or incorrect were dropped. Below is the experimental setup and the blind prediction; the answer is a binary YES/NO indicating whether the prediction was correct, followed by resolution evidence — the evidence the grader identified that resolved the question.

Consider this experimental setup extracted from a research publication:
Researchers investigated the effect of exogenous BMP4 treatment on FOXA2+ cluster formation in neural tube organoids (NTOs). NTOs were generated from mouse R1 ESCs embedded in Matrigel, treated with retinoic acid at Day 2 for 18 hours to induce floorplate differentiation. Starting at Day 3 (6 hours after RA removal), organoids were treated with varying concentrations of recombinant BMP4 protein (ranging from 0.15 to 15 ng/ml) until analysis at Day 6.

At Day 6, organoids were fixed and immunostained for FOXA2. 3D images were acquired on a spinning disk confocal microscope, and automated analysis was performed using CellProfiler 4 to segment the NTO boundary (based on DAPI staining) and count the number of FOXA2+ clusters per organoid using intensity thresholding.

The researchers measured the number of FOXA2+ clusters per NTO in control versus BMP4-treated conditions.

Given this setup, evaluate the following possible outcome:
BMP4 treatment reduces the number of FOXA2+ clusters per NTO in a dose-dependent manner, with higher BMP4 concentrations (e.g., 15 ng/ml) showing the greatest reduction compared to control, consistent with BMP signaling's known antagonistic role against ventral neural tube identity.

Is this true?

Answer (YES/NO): YES